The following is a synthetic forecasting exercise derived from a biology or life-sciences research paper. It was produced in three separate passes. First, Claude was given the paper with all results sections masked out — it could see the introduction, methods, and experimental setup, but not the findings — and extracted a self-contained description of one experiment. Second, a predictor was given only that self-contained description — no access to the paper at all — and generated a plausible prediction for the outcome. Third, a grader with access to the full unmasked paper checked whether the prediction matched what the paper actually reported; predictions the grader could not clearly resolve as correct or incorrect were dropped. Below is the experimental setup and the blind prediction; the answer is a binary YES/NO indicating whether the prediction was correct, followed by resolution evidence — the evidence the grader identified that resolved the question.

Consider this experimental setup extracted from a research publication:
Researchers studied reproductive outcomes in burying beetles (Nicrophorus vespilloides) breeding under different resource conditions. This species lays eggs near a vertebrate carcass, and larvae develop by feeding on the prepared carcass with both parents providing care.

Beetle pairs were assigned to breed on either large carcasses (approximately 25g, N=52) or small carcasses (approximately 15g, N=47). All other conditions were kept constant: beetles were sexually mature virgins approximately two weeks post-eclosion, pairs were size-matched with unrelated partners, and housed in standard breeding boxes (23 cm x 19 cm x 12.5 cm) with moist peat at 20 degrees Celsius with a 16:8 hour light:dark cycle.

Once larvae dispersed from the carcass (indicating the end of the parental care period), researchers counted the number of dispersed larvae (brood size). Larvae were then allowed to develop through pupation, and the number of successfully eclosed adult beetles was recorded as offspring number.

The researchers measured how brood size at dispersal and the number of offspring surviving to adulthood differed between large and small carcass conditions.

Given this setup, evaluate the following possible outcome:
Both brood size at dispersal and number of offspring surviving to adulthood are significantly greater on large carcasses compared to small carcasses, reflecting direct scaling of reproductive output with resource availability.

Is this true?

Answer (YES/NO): NO